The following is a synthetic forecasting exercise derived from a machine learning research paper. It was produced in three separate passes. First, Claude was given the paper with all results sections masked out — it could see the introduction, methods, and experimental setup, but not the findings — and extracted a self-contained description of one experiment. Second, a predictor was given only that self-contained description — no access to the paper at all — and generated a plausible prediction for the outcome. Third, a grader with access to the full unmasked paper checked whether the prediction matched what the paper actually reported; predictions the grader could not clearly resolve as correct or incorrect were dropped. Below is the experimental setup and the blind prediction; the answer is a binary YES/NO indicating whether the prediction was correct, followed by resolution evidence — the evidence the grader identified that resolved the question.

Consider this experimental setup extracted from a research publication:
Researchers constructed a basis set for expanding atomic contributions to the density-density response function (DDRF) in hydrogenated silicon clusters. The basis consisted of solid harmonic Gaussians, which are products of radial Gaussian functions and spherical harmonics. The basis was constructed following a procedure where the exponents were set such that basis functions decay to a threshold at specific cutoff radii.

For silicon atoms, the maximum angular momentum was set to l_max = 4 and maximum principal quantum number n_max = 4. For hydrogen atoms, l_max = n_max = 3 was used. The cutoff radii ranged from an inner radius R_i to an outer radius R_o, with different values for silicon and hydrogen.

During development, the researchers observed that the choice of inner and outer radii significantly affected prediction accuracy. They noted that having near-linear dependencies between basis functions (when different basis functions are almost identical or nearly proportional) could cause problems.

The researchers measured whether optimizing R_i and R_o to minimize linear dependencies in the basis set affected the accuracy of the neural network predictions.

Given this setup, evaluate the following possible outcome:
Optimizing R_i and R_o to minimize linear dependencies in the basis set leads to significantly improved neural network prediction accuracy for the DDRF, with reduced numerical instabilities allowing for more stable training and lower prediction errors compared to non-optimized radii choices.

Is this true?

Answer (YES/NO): NO